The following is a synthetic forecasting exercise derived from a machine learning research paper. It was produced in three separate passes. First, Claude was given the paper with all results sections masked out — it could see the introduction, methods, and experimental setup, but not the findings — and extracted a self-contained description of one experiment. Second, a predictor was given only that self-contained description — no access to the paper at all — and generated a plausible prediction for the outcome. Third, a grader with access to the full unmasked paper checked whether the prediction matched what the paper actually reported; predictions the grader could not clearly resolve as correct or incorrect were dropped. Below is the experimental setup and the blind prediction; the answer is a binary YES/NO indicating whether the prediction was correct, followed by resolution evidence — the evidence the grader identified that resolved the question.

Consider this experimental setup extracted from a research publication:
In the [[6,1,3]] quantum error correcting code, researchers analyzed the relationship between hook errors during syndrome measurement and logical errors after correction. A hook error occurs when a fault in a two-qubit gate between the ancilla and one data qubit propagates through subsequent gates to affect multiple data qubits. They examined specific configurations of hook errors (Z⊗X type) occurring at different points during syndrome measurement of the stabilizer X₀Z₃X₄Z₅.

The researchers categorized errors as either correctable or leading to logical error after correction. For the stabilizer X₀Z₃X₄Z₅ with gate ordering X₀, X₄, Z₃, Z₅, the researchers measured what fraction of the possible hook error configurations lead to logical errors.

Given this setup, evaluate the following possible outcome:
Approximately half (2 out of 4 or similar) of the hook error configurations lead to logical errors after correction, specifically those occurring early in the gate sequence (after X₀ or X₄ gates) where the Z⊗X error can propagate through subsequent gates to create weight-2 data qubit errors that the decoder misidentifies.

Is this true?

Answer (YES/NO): NO